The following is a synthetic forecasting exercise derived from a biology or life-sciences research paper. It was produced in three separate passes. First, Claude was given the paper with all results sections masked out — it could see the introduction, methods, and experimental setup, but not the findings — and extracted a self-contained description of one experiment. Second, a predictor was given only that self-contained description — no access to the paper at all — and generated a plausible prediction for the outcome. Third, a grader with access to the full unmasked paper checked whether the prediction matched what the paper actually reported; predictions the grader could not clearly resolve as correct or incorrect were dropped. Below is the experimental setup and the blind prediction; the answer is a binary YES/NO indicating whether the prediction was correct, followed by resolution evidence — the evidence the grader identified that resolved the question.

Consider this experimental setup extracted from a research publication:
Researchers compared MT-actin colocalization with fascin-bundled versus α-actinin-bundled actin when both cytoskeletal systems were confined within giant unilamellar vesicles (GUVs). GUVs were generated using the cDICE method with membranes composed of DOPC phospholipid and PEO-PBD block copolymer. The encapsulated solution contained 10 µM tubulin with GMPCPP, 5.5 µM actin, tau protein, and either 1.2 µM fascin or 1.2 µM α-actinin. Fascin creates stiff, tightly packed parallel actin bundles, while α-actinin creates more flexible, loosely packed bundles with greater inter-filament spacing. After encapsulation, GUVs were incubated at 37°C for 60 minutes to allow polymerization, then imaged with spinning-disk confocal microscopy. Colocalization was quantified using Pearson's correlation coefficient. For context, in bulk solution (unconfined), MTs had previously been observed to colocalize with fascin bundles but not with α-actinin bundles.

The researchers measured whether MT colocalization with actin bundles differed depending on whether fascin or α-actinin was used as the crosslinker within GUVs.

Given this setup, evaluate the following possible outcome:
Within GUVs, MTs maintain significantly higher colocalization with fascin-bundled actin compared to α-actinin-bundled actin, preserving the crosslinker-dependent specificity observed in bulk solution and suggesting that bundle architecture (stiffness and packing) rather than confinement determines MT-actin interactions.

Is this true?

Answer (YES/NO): NO